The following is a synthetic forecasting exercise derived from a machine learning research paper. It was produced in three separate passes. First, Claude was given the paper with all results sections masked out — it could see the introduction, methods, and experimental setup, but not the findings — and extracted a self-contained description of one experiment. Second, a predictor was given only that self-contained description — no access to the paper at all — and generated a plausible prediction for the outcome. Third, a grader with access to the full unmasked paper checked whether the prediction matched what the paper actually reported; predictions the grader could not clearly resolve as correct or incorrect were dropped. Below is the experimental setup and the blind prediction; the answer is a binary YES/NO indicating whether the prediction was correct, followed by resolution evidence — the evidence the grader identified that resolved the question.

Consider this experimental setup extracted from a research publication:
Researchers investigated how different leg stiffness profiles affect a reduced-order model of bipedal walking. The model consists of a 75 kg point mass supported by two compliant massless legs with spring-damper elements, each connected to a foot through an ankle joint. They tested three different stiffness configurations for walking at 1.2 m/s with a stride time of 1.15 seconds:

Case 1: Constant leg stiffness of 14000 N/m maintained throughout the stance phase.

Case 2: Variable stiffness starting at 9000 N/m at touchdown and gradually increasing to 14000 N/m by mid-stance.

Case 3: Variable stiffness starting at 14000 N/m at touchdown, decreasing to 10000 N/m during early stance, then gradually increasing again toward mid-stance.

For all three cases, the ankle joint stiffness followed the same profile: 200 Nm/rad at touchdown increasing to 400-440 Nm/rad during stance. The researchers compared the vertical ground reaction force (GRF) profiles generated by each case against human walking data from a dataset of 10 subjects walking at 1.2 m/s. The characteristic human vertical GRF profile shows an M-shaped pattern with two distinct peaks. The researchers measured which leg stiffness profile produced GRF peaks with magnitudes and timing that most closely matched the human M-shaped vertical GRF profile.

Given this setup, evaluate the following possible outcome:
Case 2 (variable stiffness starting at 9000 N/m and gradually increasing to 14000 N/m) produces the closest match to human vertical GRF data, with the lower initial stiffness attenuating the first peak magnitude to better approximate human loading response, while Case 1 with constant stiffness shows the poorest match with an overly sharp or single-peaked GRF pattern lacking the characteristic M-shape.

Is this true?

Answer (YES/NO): NO